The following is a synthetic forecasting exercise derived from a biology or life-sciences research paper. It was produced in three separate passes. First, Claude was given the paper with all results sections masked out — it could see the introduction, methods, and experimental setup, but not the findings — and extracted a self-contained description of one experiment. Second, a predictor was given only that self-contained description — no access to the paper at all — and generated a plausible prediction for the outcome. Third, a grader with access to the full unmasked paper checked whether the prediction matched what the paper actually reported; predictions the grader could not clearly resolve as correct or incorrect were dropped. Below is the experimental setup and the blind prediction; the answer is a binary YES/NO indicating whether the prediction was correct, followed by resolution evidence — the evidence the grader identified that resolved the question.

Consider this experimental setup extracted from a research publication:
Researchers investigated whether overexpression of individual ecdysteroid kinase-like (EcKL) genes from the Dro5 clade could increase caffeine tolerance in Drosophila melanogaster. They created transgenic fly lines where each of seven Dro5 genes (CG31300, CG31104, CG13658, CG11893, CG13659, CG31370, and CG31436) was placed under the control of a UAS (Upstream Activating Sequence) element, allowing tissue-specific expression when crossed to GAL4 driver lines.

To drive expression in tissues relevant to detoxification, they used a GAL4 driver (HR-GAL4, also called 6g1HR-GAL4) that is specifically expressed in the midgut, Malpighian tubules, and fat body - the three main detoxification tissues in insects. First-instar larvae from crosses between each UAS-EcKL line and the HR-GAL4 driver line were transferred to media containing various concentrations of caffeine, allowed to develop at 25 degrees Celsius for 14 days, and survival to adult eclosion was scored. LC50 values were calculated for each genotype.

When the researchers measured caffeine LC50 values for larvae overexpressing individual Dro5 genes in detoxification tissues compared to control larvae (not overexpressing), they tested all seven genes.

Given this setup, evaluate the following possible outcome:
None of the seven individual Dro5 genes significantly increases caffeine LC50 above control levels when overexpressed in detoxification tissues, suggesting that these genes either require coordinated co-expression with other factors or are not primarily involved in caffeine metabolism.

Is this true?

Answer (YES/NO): NO